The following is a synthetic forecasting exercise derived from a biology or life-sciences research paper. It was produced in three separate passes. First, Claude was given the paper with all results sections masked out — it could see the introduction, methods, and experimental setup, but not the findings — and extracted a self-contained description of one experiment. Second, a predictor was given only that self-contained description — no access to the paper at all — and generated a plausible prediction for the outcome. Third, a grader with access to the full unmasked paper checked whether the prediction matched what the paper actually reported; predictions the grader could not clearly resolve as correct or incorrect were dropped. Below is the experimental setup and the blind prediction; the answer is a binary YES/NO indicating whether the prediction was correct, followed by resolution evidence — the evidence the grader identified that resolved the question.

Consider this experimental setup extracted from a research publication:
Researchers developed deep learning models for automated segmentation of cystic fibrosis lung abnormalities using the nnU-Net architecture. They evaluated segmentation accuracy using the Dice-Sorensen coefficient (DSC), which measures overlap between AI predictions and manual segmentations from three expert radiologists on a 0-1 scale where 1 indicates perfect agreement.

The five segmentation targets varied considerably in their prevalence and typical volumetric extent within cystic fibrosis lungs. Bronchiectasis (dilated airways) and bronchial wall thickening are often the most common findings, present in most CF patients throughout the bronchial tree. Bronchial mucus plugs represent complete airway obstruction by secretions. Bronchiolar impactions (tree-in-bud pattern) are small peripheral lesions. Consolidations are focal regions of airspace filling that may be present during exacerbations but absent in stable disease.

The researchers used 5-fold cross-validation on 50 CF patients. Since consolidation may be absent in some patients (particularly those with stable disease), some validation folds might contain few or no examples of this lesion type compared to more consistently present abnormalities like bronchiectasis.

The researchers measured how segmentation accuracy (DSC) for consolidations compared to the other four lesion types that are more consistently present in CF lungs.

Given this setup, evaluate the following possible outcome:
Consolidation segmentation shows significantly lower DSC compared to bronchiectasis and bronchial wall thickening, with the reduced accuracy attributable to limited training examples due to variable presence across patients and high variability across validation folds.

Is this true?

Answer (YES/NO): NO